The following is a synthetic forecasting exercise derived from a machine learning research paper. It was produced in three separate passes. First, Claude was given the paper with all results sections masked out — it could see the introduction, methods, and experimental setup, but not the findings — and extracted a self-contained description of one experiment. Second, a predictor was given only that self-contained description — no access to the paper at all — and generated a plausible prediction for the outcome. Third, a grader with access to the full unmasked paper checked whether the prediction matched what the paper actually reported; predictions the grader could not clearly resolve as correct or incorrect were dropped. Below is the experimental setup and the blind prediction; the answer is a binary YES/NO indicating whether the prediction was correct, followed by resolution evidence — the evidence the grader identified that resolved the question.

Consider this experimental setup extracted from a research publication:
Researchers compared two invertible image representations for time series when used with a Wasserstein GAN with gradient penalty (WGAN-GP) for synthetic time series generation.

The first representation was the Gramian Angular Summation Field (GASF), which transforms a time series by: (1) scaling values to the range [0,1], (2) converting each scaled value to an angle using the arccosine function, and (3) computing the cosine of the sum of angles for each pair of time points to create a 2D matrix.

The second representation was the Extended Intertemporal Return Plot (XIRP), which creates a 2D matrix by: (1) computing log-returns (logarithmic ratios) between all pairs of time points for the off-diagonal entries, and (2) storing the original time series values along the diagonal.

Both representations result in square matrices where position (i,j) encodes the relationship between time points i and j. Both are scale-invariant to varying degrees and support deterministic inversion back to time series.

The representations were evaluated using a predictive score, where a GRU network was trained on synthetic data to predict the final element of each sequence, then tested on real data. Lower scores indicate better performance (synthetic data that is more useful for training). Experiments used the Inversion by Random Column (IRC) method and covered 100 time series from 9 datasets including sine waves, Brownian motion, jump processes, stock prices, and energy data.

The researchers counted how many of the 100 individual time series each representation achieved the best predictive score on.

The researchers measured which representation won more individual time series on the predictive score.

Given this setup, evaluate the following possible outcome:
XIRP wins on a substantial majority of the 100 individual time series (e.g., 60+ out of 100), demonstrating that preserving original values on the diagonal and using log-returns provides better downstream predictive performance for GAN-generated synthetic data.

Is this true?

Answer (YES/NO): NO